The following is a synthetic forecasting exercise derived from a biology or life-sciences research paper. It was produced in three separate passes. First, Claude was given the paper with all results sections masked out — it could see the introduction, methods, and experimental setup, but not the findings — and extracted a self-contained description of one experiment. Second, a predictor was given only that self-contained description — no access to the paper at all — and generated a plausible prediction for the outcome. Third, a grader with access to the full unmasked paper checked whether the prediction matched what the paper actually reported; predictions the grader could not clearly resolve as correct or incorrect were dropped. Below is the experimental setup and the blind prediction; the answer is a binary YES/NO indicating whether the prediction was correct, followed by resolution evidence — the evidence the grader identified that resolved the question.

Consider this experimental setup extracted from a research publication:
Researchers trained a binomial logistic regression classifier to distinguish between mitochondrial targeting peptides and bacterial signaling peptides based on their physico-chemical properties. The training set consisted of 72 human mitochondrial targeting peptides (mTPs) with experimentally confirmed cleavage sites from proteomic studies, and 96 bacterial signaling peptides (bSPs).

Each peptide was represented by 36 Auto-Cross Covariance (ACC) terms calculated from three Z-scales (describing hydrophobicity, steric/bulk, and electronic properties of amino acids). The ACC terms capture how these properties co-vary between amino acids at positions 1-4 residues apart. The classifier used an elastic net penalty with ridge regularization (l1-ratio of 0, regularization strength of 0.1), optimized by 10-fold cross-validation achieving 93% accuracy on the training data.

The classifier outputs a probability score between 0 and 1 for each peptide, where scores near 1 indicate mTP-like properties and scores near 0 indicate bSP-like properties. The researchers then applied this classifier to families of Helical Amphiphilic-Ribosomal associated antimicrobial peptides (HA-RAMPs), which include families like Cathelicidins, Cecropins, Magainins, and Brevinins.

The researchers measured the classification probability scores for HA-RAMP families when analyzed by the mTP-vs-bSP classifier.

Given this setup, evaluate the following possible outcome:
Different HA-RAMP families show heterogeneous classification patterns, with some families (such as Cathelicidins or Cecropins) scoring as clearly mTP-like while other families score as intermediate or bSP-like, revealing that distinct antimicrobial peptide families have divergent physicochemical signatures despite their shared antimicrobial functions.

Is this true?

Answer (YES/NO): NO